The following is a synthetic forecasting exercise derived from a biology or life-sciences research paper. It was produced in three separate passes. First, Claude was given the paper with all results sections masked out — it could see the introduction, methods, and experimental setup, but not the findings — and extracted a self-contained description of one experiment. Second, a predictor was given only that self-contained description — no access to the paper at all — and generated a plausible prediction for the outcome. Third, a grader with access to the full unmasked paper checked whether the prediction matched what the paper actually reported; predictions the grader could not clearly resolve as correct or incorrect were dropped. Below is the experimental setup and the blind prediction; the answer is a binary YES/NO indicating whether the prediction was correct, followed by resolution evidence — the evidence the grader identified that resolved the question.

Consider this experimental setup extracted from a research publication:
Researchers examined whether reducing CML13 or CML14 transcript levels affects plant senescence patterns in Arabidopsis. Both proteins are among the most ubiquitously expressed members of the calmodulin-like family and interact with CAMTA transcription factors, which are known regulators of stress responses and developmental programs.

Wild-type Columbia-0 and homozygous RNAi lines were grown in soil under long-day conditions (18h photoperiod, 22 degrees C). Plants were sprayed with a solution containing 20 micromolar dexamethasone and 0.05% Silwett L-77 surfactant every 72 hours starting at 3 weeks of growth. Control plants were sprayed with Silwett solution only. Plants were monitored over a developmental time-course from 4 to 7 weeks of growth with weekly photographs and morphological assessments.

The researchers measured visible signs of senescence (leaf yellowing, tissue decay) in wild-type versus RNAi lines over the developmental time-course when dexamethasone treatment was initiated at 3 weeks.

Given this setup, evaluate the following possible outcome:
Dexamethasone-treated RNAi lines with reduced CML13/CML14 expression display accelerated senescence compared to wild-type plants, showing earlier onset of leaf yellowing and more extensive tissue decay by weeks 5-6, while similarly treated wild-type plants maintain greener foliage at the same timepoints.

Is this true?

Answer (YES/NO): YES